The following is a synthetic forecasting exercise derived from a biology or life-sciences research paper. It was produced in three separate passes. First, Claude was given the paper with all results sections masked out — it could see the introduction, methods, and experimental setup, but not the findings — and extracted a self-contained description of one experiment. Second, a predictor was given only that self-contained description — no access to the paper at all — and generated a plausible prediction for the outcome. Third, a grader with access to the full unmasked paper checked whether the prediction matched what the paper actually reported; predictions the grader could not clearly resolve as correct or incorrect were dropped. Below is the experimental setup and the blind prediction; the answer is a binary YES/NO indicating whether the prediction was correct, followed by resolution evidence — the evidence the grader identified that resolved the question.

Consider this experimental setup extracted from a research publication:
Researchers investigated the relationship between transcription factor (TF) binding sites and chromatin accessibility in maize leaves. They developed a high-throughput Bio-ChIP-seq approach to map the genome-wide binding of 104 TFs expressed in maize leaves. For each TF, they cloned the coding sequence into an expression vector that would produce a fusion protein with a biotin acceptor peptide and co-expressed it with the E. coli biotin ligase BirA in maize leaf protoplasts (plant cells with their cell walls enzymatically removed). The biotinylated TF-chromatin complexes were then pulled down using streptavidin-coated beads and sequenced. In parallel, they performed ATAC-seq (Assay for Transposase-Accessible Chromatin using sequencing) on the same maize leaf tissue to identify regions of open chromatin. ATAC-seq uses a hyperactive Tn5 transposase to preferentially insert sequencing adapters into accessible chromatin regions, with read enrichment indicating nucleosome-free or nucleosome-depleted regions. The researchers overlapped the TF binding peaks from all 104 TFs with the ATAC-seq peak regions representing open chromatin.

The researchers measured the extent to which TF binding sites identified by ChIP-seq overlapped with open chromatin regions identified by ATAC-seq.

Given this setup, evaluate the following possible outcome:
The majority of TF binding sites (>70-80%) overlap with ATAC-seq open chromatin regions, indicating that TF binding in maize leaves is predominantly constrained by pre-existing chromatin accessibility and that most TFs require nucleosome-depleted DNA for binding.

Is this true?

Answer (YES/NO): YES